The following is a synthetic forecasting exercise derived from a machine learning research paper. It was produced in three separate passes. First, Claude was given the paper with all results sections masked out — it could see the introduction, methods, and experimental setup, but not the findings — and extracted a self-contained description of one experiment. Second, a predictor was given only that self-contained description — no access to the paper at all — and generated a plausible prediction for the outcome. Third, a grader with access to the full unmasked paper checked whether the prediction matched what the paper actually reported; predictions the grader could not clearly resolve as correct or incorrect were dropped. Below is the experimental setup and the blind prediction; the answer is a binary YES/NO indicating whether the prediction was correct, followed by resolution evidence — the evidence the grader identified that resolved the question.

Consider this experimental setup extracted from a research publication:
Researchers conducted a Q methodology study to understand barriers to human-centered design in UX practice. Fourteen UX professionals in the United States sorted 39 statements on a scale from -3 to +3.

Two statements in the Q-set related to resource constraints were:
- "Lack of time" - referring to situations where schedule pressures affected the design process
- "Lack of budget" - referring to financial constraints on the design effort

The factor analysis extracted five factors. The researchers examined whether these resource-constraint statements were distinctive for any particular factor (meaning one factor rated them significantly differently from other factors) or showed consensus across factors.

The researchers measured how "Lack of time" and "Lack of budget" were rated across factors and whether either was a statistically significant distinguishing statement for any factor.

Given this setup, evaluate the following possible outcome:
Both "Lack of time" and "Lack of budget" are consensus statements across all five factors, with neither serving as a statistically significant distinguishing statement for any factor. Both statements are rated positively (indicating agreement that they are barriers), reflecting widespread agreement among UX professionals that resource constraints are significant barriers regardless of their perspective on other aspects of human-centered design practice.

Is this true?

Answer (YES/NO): NO